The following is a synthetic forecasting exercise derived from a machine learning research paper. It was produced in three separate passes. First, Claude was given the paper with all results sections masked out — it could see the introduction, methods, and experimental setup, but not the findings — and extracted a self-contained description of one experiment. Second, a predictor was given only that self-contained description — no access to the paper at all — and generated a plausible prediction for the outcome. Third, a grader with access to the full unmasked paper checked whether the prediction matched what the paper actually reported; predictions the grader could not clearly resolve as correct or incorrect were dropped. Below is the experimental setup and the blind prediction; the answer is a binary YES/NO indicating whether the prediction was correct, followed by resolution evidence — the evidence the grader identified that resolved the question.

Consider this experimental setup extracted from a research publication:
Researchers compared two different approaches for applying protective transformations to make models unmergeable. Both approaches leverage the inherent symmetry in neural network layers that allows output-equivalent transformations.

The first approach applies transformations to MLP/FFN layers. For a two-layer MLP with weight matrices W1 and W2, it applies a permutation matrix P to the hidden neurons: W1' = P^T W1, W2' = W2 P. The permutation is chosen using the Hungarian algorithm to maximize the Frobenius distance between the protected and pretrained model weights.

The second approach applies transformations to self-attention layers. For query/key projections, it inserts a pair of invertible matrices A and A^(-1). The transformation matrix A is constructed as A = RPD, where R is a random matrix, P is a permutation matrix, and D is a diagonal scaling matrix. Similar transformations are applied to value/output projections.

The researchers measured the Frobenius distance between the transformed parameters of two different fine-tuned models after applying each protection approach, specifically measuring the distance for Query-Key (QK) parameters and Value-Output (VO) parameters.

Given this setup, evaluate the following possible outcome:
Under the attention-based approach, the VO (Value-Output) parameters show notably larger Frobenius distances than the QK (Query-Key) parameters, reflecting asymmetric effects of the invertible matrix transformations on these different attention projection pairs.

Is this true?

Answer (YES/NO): NO